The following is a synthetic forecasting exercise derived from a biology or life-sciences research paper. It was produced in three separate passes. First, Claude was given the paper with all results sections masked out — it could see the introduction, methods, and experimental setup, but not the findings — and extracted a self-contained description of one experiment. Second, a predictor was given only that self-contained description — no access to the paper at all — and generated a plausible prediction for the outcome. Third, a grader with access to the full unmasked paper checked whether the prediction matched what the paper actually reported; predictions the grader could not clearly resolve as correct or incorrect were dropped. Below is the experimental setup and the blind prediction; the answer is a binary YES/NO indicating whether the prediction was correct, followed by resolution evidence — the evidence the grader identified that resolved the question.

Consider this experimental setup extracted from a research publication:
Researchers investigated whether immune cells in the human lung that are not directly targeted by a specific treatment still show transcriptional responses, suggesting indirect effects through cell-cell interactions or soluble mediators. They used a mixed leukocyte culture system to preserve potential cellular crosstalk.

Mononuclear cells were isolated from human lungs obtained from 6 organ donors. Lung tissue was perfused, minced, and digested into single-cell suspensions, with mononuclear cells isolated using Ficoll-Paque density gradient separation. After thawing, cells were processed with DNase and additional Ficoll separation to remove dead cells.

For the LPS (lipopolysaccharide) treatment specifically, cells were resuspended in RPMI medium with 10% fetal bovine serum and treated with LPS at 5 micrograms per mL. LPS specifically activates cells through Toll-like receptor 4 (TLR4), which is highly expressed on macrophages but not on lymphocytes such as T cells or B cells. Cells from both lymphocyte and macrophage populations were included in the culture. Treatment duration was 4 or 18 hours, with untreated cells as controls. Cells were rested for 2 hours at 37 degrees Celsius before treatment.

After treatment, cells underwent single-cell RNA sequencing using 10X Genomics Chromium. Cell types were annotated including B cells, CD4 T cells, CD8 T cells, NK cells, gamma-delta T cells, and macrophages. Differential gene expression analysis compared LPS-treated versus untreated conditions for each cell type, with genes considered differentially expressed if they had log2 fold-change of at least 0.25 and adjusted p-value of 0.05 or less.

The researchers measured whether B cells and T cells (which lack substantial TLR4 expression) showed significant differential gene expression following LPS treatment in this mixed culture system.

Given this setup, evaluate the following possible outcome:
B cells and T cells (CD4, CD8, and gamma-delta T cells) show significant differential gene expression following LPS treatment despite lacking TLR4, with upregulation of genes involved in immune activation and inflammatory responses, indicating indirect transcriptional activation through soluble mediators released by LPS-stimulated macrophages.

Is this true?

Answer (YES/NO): NO